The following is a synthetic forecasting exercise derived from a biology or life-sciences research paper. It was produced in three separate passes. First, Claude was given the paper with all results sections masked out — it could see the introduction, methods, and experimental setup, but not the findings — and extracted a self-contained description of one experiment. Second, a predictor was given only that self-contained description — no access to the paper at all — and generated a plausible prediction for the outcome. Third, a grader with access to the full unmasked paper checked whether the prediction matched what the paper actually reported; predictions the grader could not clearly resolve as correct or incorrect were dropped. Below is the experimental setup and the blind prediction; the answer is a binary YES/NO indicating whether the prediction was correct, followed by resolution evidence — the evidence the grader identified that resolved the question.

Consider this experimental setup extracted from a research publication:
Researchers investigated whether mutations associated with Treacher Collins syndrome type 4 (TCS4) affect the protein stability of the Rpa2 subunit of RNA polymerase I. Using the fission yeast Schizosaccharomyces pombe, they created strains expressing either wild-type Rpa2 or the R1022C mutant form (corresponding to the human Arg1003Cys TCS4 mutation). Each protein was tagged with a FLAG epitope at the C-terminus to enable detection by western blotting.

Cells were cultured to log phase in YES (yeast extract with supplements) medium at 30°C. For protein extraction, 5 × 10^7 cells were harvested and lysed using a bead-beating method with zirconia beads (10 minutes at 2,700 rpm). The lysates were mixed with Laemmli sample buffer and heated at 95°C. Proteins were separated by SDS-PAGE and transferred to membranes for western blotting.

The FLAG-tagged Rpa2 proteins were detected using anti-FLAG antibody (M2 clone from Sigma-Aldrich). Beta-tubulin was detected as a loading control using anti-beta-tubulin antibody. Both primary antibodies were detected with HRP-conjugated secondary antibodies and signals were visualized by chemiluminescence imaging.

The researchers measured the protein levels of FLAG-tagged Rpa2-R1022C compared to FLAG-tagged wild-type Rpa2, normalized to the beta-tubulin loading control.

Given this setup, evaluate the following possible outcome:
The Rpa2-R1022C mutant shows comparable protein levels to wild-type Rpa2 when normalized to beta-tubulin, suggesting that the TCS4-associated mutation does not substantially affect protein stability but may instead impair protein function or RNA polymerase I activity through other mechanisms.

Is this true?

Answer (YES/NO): YES